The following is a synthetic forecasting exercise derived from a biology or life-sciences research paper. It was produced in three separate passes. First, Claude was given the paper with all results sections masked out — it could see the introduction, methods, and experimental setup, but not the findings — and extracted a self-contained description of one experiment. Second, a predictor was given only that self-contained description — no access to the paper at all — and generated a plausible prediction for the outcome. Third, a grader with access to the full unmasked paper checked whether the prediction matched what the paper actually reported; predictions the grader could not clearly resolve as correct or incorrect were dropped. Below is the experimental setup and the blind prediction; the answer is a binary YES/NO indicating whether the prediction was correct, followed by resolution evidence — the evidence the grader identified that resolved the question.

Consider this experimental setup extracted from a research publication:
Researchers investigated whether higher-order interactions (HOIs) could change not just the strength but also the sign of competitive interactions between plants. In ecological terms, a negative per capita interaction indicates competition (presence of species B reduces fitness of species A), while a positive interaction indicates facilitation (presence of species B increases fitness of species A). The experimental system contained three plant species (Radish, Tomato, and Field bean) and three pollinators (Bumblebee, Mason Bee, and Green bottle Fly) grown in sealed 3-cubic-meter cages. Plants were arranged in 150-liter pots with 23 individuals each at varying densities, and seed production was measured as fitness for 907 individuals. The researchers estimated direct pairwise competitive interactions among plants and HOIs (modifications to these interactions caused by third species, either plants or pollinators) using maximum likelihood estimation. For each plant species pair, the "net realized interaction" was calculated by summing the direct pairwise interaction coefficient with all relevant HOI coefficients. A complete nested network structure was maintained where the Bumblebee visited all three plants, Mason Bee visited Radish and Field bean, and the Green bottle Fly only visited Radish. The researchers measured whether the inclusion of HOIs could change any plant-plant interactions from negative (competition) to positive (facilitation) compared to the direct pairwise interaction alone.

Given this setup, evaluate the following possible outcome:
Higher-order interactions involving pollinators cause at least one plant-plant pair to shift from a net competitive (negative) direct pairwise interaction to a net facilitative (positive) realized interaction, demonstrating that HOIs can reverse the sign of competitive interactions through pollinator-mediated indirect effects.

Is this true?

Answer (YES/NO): NO